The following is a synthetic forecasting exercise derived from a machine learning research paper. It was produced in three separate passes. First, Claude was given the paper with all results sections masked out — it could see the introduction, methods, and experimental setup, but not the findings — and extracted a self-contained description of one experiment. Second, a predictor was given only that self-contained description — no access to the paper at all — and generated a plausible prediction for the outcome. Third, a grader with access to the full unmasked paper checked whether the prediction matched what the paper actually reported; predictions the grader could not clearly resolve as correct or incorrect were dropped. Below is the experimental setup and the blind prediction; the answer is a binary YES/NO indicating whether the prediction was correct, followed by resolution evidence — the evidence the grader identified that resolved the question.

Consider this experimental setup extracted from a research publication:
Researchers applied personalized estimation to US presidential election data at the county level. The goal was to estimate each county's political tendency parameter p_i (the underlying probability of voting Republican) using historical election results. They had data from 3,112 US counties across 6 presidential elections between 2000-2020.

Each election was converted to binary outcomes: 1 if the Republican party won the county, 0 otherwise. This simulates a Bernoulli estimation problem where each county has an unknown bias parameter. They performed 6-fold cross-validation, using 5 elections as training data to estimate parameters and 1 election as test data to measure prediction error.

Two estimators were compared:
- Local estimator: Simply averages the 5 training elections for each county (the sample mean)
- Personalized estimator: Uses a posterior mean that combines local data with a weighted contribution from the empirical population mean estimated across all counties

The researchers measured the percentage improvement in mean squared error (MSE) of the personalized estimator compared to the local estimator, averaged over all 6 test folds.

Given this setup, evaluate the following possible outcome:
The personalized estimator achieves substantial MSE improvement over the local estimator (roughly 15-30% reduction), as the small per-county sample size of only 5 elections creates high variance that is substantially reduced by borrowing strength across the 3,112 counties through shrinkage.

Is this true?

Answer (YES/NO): NO